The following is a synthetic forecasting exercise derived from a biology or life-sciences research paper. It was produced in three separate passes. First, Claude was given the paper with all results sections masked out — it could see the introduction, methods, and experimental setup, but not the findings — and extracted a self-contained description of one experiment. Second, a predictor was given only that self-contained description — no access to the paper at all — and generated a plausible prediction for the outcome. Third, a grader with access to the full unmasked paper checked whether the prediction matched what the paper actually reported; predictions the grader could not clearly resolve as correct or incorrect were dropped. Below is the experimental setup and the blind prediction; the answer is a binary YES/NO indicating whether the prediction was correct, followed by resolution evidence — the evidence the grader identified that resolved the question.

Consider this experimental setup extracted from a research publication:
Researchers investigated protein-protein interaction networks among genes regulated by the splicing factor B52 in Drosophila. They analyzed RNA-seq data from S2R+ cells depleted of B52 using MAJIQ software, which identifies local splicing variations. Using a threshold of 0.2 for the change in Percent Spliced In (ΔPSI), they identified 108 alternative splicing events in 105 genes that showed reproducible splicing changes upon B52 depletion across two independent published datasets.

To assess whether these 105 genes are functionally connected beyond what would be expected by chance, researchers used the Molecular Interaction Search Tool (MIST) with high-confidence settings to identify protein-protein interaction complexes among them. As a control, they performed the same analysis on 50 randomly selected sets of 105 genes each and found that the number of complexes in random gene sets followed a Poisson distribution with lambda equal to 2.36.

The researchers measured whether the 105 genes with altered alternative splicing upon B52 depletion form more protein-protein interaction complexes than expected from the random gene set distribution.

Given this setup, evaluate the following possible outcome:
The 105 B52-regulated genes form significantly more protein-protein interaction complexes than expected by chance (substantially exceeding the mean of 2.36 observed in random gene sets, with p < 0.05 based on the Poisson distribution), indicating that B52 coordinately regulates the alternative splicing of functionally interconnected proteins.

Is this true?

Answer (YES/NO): YES